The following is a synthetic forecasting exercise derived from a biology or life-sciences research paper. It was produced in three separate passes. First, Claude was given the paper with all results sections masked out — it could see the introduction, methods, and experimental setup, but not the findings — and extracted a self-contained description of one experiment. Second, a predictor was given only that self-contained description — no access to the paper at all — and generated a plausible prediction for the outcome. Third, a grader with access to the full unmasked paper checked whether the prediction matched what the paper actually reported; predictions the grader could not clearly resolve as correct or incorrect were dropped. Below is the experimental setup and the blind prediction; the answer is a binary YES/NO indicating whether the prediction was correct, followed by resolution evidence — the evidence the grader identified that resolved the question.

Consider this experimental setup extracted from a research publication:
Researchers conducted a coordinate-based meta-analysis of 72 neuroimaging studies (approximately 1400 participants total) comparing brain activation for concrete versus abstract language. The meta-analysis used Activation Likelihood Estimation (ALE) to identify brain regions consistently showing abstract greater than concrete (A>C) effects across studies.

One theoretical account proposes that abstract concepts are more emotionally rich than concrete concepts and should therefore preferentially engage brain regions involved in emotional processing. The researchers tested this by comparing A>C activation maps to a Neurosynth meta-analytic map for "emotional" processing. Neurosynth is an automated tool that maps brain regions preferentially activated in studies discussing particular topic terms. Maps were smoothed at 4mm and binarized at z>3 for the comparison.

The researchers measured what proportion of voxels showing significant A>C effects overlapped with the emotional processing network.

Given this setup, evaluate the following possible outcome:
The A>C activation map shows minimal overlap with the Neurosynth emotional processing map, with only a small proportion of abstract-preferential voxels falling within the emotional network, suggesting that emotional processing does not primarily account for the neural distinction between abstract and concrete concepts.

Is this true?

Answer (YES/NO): YES